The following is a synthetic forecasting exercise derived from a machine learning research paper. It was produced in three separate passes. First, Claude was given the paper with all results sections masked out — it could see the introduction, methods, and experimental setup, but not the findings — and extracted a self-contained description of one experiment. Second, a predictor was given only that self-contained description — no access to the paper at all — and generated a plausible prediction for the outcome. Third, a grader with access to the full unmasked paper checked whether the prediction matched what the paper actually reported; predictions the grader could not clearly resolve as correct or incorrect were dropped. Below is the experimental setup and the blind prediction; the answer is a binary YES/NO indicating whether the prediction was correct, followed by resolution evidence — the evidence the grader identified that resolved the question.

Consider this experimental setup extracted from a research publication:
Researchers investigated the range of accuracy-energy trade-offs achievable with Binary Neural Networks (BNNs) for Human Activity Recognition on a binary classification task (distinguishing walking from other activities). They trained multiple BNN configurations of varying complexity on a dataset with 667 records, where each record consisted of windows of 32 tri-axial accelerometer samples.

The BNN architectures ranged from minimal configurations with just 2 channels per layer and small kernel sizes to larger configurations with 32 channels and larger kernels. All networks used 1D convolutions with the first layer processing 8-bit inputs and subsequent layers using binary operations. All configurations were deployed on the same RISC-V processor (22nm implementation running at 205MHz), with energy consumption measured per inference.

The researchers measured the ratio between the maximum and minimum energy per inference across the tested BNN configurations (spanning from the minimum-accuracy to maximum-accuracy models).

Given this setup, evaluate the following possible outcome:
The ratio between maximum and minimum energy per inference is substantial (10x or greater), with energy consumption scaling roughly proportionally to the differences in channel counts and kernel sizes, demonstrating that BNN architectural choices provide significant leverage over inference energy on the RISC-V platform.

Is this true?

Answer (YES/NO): YES